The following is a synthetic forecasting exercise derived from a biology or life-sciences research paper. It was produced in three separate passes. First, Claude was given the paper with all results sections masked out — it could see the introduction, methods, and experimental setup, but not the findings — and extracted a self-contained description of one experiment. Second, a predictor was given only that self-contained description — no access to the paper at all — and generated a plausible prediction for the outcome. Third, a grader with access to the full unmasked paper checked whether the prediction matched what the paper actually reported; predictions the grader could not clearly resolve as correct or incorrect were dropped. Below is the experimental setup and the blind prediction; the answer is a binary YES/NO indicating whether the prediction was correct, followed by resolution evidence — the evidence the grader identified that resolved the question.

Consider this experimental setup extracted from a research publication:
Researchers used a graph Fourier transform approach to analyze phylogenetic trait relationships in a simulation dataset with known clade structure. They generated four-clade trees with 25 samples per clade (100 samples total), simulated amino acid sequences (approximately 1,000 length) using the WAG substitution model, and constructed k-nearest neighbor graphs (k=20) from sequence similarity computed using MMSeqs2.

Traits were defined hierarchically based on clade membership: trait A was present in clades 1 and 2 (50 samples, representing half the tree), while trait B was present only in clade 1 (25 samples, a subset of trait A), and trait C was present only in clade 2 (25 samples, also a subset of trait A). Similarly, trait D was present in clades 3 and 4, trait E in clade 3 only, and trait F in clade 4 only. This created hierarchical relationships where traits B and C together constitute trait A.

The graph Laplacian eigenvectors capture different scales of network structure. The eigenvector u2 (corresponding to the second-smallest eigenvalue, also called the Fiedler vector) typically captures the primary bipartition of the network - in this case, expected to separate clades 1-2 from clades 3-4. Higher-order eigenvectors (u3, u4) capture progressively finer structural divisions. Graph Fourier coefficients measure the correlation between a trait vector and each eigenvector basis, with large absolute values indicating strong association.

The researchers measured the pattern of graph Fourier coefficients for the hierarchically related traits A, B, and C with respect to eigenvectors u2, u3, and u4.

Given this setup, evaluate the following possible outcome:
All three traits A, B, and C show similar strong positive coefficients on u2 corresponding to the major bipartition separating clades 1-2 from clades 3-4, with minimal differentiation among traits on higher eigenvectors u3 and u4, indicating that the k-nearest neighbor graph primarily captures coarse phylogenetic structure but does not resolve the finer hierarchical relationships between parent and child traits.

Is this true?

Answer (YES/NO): NO